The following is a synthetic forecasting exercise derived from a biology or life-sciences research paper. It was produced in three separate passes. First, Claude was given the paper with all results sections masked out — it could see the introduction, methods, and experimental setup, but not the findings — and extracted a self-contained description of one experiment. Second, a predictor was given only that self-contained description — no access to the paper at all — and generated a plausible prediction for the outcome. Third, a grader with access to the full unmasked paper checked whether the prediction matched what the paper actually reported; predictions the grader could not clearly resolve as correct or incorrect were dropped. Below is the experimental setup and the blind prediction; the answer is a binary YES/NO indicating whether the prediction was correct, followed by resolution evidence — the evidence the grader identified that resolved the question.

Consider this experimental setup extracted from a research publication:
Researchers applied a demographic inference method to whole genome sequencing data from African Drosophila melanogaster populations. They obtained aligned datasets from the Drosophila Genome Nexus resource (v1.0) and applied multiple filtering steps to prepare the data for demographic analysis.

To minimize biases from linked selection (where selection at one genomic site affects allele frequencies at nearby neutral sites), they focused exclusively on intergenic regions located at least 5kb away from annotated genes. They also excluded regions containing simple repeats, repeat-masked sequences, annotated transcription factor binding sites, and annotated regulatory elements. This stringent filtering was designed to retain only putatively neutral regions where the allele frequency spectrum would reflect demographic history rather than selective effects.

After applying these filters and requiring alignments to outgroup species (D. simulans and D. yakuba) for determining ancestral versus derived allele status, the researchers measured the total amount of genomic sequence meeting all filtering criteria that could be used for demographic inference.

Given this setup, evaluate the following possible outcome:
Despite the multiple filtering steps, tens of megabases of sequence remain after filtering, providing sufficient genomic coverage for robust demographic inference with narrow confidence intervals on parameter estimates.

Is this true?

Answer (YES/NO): NO